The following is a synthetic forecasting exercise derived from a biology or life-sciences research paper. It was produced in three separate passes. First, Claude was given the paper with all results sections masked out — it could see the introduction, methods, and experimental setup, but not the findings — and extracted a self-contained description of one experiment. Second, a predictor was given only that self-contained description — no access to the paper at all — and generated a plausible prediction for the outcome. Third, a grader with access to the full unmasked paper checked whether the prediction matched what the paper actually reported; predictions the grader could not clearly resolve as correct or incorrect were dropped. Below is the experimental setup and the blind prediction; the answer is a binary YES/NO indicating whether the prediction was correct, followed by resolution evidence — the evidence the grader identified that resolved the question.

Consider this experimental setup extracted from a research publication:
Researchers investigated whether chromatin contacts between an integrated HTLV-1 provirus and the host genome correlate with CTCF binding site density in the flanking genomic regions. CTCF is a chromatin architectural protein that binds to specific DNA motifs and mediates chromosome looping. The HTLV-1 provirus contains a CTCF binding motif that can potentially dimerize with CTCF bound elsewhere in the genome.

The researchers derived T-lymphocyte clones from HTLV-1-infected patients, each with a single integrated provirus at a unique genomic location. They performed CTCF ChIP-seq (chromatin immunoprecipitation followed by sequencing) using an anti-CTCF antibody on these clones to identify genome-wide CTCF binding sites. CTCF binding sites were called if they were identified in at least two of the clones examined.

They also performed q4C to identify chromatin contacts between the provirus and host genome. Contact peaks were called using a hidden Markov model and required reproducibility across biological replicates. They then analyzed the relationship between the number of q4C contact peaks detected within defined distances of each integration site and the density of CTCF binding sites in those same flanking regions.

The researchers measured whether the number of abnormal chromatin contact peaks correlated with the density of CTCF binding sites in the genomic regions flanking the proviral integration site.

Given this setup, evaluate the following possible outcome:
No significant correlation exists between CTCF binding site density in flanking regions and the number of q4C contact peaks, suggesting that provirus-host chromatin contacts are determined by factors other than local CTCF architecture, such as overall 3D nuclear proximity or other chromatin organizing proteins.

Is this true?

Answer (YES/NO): NO